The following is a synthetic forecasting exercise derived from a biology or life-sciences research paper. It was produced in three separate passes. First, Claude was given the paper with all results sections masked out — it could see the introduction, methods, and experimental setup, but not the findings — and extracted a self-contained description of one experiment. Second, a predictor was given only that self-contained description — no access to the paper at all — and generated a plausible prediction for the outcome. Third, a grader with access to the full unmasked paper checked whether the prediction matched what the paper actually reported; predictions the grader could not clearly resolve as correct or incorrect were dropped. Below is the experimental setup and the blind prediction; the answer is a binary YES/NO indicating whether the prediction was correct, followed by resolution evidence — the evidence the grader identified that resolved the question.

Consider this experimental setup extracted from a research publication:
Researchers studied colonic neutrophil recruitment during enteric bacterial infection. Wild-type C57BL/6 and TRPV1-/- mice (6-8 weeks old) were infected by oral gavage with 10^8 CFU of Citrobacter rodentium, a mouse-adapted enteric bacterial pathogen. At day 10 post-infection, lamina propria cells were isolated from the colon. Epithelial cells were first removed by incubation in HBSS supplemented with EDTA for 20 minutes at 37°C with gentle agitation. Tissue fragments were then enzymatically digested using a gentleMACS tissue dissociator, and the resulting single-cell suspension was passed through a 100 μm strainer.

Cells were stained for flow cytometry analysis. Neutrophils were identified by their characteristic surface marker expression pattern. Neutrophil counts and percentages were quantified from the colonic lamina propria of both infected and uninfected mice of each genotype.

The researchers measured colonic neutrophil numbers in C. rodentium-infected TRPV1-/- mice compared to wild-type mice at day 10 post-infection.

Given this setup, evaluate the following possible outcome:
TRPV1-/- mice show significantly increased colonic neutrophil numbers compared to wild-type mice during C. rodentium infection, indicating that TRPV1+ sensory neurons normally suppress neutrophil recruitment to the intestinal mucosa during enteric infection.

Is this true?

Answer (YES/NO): NO